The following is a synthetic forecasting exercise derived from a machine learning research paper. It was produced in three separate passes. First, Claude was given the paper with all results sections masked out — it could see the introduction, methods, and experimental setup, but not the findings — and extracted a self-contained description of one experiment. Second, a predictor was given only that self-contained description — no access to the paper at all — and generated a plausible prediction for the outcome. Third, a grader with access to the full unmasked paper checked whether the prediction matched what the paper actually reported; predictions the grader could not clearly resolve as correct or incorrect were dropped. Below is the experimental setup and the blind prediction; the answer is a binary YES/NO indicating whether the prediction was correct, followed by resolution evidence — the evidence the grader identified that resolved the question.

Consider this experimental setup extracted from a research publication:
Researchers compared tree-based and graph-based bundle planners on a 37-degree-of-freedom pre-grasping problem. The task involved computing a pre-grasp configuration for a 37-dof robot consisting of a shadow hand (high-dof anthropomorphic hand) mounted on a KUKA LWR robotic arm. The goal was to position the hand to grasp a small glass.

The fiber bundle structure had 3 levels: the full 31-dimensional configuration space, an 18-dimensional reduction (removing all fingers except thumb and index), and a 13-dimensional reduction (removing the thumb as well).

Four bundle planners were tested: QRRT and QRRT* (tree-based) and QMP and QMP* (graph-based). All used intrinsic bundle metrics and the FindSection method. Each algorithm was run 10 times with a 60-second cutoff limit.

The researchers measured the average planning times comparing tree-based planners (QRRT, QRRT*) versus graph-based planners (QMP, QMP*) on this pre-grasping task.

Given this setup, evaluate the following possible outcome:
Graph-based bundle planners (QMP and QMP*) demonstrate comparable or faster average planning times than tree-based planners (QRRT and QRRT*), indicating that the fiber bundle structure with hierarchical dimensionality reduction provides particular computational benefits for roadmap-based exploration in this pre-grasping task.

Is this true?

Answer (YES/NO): YES